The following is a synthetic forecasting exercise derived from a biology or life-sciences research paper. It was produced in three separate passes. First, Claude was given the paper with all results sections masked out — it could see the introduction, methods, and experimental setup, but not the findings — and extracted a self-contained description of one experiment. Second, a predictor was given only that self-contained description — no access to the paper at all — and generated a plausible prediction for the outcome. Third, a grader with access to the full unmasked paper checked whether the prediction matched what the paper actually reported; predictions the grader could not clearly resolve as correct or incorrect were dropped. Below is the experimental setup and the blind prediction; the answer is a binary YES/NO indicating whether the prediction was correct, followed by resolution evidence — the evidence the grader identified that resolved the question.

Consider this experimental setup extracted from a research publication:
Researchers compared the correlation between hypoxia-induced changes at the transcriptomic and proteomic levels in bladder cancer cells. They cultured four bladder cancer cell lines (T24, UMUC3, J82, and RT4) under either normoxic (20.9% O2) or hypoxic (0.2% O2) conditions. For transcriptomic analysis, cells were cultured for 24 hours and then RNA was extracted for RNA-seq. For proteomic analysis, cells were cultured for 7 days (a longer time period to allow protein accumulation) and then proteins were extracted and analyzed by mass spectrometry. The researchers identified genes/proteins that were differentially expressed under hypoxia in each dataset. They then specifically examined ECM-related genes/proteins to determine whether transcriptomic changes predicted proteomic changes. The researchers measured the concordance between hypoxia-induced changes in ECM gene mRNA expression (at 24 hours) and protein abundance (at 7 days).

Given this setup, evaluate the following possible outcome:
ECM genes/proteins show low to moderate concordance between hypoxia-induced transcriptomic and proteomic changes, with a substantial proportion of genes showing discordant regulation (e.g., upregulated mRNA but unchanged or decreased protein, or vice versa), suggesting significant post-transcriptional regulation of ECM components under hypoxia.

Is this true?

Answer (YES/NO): YES